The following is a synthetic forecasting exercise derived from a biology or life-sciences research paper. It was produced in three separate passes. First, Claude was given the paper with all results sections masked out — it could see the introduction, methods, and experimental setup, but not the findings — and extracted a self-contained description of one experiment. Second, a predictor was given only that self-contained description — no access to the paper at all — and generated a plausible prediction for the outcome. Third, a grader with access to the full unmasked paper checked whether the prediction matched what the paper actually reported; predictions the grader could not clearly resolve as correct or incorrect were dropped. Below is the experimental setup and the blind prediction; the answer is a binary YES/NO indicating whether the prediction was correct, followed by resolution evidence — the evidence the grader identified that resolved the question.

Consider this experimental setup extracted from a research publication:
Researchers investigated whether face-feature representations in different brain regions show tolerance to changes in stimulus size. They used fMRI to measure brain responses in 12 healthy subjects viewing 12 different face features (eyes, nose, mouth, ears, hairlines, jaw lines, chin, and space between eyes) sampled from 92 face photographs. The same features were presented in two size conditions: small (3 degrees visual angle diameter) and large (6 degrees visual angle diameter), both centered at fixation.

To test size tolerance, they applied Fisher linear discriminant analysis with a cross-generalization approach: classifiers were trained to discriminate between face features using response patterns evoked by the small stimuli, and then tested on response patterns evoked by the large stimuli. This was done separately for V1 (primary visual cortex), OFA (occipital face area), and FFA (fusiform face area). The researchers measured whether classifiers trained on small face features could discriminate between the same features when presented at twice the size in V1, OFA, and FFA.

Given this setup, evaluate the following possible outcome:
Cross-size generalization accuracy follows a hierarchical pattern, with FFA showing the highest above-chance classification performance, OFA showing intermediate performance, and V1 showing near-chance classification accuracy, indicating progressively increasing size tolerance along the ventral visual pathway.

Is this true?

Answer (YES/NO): NO